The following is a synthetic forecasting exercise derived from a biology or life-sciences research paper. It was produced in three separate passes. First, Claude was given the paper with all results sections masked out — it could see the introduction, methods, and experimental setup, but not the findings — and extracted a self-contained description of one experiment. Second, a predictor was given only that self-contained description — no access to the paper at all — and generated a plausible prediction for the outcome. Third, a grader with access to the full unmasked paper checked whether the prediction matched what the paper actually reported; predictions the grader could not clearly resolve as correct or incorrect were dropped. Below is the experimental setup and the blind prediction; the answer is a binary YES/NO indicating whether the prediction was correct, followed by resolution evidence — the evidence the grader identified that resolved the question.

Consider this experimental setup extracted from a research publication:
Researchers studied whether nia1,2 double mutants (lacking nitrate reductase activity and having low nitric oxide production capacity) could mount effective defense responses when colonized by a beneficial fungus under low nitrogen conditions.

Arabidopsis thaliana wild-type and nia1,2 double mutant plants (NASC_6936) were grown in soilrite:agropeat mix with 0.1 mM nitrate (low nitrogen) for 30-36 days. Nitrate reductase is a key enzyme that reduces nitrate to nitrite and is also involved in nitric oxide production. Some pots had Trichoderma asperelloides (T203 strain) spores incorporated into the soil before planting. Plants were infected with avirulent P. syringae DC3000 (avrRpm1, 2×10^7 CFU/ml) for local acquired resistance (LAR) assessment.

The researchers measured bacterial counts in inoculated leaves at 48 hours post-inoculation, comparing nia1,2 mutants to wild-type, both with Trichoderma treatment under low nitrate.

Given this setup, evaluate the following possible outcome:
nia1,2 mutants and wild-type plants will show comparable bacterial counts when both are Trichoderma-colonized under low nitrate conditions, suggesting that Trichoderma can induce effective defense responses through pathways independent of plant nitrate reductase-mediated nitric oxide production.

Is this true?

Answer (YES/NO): NO